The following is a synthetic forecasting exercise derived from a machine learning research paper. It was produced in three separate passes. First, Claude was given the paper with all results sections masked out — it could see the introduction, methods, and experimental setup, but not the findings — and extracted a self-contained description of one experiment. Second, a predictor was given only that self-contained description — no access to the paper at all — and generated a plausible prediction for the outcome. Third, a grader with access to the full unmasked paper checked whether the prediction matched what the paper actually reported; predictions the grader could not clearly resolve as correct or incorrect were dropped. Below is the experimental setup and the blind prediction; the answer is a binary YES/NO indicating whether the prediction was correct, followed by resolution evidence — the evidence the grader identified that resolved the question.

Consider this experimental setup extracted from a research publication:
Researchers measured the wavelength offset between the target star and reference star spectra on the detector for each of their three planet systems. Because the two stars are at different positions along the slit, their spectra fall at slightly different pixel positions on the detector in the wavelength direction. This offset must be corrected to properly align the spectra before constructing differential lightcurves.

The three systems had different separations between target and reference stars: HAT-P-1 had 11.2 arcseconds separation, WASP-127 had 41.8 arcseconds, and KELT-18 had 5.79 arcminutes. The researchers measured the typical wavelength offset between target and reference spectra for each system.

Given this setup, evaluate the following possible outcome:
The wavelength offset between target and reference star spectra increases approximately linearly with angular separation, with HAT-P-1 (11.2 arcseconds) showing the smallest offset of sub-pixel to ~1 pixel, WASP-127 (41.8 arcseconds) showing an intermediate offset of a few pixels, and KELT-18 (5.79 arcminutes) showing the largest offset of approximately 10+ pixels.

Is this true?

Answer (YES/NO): NO